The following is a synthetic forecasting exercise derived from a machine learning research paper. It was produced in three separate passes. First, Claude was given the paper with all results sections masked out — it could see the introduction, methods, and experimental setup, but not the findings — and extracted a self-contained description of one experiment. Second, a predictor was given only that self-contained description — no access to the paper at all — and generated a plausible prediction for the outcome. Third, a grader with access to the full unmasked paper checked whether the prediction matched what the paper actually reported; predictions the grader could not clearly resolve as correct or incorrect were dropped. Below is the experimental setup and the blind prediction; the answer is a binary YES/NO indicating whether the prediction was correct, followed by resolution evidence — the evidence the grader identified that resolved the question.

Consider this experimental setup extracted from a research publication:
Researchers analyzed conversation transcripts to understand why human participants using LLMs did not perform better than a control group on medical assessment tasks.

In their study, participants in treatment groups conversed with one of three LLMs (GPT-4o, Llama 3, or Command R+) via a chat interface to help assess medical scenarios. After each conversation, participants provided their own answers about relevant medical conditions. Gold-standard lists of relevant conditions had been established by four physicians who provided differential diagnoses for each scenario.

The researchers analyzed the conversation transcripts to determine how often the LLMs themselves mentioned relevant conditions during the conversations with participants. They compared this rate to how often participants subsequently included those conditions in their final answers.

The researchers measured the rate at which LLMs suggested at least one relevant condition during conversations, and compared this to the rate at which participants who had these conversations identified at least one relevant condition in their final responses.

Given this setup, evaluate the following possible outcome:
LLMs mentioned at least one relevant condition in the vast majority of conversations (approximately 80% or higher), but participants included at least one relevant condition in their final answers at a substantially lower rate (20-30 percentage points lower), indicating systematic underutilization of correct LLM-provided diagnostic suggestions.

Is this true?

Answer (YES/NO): NO